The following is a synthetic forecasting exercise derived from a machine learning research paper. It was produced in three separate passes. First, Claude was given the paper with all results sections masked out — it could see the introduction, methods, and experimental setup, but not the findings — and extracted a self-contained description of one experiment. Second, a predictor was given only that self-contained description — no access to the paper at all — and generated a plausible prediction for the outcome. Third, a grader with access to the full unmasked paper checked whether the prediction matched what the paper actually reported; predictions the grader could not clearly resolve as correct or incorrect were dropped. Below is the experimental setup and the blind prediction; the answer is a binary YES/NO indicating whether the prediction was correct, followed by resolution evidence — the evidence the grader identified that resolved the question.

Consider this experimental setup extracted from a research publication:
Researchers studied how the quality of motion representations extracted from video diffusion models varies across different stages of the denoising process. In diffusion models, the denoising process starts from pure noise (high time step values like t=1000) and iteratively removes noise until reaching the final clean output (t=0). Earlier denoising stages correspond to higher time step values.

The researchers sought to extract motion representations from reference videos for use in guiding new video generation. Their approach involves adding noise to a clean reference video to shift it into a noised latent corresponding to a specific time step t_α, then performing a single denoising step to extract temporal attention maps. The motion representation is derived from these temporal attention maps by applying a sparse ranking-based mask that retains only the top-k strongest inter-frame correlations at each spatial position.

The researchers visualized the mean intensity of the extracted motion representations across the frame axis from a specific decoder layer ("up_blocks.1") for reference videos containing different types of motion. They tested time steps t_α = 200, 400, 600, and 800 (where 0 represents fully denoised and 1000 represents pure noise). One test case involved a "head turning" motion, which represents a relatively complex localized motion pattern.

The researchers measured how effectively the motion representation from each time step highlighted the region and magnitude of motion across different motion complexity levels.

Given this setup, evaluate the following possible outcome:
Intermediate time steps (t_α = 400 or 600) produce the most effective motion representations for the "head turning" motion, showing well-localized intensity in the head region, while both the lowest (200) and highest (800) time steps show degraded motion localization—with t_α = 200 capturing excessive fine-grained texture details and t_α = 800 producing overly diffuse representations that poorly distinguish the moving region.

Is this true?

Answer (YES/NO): NO